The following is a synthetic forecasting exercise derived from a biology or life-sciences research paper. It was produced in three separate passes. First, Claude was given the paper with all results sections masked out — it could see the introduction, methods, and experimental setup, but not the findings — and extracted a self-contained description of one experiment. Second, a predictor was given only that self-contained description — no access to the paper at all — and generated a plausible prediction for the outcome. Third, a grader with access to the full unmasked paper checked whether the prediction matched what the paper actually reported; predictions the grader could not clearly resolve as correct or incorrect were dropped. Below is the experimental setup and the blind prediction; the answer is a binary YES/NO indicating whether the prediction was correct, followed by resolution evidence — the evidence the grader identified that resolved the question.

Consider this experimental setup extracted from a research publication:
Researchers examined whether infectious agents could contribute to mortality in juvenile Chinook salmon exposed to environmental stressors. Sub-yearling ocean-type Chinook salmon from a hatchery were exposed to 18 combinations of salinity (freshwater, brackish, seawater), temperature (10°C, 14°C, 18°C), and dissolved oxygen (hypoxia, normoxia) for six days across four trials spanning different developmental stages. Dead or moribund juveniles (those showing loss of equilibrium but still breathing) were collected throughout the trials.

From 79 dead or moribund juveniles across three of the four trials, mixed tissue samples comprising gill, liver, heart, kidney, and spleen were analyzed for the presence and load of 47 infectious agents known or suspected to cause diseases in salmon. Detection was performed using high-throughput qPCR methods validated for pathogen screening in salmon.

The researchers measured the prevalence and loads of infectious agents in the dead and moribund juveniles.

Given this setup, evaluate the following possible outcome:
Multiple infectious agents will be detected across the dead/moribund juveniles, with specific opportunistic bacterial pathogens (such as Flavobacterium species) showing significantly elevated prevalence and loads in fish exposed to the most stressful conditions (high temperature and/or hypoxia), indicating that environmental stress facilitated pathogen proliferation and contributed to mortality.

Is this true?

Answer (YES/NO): NO